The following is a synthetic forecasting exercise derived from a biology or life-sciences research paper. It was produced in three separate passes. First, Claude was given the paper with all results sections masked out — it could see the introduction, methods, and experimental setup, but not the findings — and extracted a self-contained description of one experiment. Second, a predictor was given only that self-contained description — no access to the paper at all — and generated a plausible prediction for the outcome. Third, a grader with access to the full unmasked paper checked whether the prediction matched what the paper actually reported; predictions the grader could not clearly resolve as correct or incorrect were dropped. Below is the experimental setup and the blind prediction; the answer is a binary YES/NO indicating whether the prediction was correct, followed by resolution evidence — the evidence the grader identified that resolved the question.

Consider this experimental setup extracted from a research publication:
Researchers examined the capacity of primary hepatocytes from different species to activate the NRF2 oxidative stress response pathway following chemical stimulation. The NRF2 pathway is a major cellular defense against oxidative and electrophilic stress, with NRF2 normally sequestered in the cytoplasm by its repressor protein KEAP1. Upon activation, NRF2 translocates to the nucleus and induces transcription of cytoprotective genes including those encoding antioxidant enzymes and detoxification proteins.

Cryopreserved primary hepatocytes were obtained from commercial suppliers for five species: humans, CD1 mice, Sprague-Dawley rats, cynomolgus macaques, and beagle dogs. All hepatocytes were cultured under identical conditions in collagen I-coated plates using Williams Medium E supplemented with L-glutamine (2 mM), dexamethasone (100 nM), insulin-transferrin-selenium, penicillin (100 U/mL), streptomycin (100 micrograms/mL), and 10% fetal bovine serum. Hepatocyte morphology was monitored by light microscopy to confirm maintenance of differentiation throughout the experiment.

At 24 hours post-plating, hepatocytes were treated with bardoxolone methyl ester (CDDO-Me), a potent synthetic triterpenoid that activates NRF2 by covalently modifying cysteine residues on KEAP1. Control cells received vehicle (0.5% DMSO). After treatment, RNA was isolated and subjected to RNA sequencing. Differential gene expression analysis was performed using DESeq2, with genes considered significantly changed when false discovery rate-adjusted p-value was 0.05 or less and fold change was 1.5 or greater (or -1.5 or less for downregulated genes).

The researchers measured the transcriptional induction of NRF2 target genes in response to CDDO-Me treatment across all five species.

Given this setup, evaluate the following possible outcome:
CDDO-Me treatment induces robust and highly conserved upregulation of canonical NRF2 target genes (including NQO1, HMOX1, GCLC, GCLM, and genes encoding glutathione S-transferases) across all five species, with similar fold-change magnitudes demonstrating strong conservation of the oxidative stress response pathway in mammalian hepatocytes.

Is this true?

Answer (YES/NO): NO